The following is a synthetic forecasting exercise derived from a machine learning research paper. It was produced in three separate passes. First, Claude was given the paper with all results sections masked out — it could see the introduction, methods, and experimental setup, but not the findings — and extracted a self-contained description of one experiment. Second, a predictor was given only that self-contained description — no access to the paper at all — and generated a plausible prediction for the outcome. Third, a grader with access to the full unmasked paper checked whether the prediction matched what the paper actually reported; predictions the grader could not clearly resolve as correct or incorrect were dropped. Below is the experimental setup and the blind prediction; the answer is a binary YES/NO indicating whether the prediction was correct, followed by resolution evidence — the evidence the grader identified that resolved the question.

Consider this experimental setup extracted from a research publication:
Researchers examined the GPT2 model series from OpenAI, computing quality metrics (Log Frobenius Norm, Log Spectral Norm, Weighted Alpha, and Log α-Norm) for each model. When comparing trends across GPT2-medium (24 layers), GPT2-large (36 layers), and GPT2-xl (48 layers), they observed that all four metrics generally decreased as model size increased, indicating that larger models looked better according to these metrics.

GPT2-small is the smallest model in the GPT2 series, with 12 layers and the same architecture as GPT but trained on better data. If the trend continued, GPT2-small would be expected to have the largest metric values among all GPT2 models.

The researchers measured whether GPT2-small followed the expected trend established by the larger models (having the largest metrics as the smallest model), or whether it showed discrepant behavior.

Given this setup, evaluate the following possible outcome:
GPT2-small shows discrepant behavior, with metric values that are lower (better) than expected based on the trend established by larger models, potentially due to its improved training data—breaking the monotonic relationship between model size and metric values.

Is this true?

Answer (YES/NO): NO